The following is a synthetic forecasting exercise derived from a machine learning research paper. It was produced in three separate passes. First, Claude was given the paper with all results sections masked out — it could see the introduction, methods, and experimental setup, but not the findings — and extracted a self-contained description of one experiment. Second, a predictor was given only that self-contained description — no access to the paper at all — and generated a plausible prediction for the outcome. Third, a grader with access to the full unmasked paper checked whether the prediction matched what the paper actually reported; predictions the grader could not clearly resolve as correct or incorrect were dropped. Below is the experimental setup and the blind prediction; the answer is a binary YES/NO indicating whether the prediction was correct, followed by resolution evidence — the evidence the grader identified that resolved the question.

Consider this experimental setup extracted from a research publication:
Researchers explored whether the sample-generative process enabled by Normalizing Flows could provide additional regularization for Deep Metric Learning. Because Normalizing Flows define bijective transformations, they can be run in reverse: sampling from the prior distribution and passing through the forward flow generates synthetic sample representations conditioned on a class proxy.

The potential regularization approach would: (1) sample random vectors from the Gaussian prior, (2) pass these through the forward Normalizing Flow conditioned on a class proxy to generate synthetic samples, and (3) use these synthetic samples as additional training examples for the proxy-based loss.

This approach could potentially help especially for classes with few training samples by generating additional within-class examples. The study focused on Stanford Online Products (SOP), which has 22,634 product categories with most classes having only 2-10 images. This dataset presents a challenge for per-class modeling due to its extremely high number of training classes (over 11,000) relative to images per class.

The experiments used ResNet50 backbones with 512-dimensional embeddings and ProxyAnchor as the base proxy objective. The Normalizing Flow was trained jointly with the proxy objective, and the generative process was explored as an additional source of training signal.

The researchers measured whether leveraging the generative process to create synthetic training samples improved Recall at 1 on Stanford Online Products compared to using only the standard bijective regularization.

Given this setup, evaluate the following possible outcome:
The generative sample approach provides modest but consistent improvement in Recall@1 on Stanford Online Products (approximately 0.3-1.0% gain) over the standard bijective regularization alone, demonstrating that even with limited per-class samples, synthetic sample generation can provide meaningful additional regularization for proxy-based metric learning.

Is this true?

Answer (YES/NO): NO